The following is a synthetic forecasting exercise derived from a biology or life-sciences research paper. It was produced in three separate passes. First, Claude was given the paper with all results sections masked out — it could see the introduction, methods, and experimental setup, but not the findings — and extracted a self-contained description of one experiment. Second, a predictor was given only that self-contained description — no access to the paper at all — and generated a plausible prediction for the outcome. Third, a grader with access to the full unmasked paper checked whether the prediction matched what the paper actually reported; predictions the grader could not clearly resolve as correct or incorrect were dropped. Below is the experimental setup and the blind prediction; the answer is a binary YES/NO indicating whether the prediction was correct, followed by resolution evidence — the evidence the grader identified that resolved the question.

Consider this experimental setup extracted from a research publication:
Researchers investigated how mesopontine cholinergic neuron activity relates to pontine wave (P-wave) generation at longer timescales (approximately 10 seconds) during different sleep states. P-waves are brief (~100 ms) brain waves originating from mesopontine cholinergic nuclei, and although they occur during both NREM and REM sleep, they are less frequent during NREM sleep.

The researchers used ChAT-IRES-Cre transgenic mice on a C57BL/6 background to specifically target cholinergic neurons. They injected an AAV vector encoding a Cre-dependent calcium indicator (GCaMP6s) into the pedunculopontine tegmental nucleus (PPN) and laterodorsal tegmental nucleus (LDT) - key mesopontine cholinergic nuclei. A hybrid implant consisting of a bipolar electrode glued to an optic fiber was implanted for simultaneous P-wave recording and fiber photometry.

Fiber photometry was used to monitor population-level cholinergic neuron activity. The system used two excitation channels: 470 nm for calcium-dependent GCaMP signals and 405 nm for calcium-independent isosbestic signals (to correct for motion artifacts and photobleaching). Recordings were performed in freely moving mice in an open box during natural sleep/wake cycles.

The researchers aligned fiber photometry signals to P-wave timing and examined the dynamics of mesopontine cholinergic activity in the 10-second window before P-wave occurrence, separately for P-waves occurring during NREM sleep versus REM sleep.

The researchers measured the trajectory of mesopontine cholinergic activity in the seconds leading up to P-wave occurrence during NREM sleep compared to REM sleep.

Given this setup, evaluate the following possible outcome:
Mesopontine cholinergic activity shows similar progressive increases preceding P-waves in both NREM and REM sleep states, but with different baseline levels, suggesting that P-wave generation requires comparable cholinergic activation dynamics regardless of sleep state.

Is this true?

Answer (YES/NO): NO